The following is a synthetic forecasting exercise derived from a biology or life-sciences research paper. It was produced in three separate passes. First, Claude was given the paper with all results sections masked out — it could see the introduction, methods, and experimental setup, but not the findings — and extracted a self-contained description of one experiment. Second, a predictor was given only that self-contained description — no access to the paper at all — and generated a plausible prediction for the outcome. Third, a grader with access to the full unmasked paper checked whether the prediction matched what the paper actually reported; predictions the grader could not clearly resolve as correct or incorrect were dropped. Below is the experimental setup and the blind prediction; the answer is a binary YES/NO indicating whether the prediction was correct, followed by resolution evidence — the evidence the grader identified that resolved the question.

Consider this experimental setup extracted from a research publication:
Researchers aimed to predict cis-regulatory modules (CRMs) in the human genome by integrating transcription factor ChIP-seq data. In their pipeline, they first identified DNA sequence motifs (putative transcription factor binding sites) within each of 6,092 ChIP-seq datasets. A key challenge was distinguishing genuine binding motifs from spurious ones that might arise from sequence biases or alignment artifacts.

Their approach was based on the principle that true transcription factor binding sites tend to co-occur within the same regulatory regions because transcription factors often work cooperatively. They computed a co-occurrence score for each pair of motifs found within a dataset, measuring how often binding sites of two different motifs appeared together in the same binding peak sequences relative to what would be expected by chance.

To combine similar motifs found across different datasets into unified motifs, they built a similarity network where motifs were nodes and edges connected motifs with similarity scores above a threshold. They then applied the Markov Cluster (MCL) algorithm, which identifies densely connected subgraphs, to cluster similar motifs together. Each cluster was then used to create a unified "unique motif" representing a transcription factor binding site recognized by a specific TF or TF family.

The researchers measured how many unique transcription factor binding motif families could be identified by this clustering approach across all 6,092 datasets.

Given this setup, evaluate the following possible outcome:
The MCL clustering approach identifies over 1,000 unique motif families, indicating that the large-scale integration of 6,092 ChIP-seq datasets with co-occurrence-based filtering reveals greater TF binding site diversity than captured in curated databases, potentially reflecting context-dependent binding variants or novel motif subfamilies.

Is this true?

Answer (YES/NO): NO